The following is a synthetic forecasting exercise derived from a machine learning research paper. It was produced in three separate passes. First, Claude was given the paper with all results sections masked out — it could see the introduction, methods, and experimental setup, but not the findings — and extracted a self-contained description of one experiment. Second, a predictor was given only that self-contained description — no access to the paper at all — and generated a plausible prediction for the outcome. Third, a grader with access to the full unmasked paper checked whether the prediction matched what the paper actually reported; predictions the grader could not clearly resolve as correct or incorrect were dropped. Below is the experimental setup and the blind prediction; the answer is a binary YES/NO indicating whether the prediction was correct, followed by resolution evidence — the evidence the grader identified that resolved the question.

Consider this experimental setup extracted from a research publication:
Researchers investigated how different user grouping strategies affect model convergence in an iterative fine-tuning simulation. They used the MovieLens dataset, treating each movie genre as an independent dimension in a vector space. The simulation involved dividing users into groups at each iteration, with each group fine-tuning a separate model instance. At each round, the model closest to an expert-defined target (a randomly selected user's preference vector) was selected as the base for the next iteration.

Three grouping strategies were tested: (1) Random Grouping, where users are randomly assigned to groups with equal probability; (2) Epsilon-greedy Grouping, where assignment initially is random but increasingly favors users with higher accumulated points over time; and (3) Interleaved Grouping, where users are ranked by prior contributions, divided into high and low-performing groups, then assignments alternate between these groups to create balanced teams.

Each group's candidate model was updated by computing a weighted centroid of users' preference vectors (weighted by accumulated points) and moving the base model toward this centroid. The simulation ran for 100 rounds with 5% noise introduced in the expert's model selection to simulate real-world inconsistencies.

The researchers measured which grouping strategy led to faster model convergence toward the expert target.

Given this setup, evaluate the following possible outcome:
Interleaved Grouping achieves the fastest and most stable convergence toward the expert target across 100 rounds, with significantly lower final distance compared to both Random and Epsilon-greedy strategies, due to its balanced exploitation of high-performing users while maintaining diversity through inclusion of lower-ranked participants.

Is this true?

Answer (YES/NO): NO